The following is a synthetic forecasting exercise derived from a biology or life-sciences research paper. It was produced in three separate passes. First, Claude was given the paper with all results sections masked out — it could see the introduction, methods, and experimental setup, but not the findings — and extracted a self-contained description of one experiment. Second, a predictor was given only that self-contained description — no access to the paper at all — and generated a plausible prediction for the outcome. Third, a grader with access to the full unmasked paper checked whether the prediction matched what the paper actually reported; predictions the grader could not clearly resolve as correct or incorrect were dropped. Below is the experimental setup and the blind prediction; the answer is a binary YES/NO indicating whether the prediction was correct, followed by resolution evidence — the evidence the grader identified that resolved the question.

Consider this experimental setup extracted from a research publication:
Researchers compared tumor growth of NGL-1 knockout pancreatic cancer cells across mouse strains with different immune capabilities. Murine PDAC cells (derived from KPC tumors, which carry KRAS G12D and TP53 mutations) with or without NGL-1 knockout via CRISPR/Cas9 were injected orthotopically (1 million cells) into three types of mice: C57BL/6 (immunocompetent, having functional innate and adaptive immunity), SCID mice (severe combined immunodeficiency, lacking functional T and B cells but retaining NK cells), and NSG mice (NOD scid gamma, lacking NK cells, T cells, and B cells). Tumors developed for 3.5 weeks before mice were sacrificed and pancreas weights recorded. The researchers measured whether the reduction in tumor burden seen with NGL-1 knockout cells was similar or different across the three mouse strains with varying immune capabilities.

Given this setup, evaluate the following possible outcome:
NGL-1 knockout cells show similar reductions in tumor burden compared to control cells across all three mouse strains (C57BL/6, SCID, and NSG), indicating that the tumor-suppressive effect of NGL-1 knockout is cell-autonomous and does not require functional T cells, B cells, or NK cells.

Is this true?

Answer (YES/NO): YES